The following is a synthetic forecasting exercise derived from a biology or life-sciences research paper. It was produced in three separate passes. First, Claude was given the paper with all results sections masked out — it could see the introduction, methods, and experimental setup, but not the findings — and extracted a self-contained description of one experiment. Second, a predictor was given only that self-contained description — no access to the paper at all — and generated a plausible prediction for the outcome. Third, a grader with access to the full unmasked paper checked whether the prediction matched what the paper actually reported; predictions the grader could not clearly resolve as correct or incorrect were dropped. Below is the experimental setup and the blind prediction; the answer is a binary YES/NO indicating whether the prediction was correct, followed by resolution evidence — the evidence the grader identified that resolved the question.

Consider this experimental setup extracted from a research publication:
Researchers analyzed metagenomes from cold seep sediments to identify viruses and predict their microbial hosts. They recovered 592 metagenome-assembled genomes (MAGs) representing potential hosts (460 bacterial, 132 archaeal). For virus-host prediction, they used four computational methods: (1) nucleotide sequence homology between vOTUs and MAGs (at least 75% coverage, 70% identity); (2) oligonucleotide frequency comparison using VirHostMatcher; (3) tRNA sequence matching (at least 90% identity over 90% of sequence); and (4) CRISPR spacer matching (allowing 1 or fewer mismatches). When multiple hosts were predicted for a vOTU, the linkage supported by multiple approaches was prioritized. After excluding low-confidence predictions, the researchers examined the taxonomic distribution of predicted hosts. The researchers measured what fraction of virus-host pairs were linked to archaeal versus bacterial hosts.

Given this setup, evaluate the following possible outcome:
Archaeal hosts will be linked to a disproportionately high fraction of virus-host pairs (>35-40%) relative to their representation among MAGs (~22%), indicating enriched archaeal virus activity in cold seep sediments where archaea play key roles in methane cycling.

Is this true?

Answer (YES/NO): YES